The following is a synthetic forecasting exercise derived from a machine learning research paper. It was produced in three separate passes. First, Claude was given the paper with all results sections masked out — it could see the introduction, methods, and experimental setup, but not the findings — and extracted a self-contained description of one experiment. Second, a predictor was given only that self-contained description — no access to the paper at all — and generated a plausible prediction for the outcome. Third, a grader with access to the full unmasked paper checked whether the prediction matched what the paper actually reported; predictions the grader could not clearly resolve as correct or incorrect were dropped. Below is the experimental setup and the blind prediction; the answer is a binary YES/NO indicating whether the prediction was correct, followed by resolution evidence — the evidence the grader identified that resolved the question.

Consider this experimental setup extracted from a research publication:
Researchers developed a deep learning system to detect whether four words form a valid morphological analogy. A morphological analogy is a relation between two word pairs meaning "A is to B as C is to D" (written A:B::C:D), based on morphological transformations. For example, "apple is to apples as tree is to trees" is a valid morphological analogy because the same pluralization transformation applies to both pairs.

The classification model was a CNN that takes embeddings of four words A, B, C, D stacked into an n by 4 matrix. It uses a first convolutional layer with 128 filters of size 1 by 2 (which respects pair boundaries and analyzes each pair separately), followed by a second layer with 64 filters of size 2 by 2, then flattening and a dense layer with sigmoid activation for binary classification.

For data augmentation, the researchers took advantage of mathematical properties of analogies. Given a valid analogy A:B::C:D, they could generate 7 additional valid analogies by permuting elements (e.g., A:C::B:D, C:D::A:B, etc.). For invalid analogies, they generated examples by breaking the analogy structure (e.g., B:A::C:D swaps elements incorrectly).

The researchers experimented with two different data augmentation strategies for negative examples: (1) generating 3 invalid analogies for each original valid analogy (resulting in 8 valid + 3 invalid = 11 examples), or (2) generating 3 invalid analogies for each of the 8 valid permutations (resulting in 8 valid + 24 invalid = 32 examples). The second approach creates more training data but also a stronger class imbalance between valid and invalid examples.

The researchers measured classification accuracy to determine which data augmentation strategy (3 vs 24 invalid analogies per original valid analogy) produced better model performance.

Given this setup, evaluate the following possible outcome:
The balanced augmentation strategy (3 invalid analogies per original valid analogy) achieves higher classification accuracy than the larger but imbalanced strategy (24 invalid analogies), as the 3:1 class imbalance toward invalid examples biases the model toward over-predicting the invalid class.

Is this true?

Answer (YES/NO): YES